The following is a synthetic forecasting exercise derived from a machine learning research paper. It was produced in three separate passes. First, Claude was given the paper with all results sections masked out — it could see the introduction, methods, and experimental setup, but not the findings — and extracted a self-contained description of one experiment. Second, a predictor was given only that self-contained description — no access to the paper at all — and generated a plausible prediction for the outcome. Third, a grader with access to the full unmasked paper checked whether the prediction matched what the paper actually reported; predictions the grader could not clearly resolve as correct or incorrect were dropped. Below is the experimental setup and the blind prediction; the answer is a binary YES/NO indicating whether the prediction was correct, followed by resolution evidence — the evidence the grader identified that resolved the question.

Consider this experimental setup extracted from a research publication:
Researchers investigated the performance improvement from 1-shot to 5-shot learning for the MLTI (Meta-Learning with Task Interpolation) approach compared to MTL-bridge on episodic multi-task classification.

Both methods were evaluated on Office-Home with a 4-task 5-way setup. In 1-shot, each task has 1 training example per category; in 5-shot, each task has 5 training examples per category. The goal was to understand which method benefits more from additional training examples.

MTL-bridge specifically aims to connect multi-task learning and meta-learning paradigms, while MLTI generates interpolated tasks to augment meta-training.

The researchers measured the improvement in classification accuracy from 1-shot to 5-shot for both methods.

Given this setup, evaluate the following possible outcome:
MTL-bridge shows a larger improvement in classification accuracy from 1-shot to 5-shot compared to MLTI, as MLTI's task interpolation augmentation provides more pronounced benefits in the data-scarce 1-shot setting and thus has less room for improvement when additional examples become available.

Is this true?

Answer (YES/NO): YES